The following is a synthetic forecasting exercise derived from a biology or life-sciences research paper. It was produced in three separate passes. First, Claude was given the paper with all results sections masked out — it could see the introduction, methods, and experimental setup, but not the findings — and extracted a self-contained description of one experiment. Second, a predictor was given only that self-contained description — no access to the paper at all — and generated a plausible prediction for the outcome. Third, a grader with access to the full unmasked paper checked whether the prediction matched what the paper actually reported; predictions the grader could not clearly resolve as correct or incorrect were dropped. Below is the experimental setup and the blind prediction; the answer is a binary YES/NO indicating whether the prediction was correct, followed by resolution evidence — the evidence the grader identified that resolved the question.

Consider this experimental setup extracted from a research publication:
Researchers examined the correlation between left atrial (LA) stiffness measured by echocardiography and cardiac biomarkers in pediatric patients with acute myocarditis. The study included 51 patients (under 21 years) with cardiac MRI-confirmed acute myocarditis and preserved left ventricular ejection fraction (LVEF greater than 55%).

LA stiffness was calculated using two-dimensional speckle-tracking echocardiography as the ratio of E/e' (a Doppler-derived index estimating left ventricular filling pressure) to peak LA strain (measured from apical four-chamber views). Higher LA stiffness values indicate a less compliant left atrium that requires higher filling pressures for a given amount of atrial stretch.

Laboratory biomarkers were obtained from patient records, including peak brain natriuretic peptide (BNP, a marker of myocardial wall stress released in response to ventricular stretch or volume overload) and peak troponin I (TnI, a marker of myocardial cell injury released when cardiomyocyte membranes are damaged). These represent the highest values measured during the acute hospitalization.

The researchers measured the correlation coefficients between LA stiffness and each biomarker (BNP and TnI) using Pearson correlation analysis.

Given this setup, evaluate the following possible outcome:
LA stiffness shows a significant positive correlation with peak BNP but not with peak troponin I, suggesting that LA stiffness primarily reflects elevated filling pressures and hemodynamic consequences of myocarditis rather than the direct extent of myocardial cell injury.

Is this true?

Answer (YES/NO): YES